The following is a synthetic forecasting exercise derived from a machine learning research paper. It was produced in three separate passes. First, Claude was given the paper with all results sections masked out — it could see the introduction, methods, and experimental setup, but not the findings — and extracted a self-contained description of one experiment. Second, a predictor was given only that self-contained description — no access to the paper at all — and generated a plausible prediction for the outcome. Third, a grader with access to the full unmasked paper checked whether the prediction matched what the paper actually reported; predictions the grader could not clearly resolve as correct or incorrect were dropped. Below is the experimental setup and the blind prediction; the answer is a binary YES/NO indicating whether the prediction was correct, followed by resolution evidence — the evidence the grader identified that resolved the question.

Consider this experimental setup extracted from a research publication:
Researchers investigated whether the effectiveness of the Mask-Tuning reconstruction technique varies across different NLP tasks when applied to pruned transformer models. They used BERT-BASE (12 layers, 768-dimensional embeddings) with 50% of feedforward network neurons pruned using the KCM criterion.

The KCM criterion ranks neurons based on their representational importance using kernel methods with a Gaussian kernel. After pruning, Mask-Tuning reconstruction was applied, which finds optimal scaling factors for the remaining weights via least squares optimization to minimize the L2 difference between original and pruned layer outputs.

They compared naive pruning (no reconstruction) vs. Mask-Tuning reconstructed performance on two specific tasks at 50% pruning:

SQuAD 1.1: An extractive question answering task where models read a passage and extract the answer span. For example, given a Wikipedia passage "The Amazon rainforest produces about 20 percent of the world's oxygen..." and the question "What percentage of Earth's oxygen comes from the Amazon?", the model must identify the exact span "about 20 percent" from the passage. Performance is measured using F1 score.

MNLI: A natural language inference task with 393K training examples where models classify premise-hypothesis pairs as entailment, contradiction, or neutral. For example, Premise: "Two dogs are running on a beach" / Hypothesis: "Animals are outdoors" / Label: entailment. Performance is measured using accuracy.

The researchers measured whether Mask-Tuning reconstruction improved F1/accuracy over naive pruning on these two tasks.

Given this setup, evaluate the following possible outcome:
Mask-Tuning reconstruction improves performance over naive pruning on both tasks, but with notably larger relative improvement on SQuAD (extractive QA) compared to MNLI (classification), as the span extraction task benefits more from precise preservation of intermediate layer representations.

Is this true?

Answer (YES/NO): NO